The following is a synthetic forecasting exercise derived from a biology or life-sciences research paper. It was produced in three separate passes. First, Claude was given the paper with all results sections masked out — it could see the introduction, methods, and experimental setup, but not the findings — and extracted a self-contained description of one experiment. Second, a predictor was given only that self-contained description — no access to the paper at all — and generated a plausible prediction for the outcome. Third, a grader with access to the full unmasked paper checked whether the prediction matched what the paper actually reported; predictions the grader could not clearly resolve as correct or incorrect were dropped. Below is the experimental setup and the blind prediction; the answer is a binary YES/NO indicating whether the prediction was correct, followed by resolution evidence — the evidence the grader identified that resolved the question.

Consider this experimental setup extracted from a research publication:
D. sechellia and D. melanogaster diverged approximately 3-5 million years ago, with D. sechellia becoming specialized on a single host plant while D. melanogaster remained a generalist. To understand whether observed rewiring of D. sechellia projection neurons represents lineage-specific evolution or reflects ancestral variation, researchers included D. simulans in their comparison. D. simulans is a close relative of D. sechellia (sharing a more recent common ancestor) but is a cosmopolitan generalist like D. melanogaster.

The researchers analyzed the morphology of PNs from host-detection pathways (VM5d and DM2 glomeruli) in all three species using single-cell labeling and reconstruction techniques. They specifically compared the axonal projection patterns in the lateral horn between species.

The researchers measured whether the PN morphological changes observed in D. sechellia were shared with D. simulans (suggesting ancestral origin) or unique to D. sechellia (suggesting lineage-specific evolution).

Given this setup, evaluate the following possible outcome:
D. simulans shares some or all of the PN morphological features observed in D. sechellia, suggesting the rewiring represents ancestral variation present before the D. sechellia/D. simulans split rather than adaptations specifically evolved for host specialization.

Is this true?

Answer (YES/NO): NO